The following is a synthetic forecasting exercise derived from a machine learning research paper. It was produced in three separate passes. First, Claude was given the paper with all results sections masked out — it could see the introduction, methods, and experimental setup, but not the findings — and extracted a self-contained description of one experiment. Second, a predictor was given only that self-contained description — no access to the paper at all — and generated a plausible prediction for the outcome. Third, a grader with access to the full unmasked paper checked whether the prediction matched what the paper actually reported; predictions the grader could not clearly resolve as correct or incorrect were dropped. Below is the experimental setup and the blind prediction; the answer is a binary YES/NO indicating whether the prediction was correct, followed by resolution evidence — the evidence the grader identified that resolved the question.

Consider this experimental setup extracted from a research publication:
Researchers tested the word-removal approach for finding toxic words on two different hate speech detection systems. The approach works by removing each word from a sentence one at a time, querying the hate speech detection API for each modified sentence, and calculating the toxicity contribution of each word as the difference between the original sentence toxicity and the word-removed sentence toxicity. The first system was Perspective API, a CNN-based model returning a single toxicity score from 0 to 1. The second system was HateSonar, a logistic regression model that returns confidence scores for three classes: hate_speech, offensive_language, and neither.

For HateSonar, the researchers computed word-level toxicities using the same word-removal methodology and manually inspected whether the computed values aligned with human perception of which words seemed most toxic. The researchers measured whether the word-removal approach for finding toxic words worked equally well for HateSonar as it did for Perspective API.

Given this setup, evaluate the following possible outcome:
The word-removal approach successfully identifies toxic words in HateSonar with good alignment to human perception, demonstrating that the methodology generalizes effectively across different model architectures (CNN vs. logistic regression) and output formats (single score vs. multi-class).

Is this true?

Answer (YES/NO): NO